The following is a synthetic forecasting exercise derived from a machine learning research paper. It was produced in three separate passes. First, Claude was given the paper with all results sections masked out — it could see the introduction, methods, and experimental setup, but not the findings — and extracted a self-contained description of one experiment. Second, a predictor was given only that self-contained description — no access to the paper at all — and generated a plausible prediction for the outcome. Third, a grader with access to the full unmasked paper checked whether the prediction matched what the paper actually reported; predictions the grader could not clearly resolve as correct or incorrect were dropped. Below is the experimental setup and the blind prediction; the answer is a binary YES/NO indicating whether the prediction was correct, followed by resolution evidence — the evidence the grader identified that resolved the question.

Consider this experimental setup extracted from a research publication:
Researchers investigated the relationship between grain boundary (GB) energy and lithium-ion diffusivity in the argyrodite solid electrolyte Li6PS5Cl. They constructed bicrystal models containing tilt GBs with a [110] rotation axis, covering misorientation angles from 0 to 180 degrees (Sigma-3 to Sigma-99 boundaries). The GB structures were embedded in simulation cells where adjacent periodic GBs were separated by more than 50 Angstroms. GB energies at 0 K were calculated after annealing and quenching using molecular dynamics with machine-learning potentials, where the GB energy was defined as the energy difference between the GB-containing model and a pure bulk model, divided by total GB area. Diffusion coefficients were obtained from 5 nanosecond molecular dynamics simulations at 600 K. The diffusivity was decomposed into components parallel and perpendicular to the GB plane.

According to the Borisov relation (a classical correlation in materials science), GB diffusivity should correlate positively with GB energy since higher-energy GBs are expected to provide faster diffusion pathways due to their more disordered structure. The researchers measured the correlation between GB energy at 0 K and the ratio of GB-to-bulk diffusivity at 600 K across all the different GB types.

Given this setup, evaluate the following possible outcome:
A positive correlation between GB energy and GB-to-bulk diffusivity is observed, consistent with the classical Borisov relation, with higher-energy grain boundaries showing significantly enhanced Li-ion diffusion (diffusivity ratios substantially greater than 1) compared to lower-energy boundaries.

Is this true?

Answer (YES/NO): NO